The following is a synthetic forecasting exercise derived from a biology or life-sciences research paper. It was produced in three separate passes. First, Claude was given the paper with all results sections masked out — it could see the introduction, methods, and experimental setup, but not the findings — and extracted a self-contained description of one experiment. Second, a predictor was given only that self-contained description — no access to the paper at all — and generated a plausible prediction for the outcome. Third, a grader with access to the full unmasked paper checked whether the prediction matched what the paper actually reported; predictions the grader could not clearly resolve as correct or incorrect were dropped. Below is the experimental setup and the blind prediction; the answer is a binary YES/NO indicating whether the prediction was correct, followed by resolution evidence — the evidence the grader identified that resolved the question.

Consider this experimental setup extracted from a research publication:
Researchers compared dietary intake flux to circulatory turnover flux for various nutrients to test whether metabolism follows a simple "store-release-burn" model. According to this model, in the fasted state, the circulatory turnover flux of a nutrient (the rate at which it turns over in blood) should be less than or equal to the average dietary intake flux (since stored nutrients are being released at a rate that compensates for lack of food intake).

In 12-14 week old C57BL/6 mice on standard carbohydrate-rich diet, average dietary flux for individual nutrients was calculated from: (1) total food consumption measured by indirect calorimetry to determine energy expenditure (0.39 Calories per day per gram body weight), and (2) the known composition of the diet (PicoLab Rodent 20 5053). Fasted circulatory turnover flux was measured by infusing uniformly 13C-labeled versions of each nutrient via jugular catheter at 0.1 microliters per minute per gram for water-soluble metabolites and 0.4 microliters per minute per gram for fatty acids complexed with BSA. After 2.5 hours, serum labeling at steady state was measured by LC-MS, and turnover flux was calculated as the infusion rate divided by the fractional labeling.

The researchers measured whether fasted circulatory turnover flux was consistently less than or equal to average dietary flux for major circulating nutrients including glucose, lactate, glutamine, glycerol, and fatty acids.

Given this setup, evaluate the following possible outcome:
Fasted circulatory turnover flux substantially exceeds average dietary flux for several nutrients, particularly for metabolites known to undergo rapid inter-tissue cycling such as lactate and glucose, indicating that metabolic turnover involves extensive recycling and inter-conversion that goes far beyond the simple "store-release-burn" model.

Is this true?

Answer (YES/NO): NO